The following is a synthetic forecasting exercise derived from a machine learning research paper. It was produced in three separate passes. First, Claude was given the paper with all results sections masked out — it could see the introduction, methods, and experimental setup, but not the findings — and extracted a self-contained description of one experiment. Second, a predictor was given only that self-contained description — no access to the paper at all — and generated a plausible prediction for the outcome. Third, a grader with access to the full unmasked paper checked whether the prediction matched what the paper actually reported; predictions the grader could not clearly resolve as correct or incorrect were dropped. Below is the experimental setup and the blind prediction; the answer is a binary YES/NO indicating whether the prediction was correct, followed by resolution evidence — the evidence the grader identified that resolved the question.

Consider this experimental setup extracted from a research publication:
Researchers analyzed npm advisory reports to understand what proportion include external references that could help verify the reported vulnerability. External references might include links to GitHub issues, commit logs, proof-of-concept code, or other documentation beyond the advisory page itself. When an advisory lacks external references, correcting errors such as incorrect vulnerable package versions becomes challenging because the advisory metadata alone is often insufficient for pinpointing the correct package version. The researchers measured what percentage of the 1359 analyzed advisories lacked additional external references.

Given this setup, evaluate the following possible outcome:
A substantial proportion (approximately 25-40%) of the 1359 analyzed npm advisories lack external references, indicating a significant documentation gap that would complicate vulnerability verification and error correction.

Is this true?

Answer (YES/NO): NO